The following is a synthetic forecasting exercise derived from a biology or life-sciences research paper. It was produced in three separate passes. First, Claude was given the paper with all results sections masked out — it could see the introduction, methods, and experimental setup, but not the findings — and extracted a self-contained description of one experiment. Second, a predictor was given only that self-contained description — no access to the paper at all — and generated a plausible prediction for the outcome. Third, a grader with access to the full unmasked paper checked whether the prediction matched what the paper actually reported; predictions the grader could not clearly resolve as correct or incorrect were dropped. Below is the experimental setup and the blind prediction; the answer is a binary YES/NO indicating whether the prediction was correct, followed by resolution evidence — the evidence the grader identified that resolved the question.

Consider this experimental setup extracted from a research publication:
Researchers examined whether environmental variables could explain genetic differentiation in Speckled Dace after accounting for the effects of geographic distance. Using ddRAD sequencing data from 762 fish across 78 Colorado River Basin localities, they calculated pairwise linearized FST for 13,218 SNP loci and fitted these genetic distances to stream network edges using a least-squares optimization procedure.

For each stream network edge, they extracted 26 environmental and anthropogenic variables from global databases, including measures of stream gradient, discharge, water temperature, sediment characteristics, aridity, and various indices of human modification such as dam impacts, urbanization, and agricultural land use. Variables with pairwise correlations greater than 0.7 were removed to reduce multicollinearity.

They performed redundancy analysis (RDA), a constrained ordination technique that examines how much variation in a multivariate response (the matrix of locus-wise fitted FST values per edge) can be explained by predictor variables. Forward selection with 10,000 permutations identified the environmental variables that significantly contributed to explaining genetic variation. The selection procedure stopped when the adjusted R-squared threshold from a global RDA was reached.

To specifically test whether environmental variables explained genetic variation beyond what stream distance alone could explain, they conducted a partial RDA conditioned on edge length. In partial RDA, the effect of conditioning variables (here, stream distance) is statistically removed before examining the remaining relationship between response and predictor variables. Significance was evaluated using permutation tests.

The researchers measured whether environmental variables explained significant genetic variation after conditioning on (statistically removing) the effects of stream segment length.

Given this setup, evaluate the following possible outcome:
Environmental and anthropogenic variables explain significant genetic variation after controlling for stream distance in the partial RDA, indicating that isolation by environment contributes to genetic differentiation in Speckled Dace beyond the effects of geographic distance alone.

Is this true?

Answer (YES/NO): YES